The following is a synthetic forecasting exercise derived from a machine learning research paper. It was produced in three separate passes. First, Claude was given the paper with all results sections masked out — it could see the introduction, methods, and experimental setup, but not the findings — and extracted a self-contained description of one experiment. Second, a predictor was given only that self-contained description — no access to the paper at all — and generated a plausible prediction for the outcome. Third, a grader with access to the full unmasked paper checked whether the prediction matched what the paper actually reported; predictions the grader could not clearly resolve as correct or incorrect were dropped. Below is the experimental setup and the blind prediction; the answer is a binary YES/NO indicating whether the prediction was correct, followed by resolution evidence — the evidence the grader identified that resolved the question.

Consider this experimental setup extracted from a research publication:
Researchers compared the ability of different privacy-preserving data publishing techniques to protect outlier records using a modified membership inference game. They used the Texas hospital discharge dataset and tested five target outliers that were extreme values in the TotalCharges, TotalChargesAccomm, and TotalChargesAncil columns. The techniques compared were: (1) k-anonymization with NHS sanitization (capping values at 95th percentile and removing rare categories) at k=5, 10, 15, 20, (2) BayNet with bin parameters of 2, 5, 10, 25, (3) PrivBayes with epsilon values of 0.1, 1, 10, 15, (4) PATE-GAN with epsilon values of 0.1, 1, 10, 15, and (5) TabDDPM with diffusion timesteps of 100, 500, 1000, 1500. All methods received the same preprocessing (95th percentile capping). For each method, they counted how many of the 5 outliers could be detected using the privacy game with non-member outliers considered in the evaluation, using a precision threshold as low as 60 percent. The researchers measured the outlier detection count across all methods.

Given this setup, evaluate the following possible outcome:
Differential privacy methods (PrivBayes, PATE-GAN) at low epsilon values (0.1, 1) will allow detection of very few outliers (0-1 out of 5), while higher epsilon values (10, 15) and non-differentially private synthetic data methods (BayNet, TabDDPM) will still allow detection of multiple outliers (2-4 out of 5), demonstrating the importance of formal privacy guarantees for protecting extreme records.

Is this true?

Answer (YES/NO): NO